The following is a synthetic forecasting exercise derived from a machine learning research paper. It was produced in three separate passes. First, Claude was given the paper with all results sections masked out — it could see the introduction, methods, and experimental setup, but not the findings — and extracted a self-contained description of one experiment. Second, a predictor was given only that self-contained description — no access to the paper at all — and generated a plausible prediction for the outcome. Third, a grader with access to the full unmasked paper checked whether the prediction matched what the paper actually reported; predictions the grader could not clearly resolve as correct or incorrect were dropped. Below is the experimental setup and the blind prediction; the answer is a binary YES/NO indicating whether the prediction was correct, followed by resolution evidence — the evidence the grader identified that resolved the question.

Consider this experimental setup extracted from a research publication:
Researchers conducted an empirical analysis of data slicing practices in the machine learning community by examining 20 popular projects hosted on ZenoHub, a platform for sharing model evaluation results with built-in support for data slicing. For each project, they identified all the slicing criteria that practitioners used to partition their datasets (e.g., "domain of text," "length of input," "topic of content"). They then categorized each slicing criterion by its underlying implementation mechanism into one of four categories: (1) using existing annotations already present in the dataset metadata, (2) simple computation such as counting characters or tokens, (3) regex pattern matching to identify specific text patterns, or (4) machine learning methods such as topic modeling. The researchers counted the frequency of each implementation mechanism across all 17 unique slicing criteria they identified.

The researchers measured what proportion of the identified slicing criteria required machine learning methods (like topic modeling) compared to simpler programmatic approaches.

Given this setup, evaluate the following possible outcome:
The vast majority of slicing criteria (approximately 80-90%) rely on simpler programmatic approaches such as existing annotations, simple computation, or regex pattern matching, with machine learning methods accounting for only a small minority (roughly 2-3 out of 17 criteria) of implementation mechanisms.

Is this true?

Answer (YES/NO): NO